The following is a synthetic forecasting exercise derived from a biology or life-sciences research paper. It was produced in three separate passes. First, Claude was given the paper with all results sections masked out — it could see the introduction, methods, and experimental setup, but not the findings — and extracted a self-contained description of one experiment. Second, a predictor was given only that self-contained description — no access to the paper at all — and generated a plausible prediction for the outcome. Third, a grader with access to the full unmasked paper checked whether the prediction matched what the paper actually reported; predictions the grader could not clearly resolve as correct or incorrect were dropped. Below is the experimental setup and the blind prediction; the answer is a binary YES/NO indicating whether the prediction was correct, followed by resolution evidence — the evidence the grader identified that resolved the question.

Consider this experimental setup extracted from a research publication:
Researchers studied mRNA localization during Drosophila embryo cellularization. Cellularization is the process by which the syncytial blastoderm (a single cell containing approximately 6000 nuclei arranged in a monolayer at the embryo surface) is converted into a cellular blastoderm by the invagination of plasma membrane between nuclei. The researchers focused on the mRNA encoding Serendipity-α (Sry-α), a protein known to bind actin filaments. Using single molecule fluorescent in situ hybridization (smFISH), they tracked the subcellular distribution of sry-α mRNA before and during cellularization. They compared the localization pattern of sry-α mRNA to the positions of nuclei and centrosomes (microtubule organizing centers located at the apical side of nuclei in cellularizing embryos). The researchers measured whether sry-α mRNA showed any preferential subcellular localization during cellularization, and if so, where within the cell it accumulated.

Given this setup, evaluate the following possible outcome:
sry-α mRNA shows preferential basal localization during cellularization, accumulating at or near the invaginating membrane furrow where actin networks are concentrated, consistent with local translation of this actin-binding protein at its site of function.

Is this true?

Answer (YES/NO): NO